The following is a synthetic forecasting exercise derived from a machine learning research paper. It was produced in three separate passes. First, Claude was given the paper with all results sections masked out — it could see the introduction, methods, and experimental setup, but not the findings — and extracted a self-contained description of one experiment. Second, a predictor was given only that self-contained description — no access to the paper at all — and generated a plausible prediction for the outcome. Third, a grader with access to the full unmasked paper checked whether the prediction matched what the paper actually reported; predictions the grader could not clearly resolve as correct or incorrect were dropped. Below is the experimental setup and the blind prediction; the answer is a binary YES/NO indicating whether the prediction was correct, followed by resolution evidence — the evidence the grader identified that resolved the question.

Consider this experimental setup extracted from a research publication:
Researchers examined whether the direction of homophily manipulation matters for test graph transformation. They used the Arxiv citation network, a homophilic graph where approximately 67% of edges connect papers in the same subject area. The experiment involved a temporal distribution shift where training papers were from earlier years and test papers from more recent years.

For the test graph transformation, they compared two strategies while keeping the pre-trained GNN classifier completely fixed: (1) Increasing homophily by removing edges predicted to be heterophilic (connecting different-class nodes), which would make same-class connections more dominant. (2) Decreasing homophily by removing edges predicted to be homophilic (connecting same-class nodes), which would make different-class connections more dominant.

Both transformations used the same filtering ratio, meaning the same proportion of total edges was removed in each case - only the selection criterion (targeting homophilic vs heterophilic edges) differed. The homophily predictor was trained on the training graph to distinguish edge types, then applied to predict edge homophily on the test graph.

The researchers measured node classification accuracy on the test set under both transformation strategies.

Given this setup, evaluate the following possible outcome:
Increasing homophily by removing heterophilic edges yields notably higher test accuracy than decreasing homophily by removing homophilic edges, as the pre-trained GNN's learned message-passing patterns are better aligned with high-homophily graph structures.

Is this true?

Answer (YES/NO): YES